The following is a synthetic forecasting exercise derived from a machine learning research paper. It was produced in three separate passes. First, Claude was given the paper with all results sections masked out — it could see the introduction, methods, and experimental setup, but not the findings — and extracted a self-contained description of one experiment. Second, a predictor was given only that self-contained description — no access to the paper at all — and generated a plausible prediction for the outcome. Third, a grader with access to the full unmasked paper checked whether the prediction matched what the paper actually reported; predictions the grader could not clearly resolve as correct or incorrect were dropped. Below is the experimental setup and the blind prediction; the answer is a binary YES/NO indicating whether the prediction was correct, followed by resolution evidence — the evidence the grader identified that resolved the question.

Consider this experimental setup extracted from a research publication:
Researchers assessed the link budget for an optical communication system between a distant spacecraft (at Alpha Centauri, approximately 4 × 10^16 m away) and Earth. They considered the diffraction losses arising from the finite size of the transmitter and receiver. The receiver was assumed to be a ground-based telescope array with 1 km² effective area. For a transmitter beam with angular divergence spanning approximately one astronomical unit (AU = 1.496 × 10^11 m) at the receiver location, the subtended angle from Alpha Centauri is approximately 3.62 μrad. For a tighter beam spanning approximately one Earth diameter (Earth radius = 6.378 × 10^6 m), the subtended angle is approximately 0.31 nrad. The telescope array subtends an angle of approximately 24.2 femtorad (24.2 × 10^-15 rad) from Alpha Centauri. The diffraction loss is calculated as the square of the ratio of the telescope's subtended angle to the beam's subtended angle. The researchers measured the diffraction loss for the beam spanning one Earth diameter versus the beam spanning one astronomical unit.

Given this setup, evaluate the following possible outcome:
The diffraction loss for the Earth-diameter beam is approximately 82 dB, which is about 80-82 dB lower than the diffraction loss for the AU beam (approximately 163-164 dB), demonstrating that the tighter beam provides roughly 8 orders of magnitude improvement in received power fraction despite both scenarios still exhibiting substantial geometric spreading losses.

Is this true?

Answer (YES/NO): YES